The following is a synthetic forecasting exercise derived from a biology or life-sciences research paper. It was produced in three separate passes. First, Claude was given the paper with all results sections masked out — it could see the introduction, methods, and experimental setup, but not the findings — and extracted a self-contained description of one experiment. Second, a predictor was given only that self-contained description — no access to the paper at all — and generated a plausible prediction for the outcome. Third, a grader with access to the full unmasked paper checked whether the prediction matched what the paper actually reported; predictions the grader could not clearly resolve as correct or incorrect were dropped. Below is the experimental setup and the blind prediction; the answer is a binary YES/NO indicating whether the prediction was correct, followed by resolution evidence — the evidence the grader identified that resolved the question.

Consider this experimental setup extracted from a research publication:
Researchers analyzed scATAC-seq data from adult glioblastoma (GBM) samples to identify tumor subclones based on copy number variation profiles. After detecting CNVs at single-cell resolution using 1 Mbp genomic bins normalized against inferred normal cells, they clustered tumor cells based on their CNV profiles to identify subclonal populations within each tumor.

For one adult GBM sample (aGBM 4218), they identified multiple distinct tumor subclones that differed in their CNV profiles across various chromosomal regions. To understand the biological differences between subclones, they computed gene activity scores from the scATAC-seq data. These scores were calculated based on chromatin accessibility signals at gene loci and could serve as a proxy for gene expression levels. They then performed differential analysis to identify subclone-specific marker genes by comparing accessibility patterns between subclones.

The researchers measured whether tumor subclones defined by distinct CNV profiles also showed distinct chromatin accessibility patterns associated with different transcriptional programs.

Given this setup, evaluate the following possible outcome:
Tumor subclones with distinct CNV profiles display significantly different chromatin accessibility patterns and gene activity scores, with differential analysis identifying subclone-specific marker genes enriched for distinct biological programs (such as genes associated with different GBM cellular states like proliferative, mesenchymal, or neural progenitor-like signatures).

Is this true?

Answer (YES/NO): YES